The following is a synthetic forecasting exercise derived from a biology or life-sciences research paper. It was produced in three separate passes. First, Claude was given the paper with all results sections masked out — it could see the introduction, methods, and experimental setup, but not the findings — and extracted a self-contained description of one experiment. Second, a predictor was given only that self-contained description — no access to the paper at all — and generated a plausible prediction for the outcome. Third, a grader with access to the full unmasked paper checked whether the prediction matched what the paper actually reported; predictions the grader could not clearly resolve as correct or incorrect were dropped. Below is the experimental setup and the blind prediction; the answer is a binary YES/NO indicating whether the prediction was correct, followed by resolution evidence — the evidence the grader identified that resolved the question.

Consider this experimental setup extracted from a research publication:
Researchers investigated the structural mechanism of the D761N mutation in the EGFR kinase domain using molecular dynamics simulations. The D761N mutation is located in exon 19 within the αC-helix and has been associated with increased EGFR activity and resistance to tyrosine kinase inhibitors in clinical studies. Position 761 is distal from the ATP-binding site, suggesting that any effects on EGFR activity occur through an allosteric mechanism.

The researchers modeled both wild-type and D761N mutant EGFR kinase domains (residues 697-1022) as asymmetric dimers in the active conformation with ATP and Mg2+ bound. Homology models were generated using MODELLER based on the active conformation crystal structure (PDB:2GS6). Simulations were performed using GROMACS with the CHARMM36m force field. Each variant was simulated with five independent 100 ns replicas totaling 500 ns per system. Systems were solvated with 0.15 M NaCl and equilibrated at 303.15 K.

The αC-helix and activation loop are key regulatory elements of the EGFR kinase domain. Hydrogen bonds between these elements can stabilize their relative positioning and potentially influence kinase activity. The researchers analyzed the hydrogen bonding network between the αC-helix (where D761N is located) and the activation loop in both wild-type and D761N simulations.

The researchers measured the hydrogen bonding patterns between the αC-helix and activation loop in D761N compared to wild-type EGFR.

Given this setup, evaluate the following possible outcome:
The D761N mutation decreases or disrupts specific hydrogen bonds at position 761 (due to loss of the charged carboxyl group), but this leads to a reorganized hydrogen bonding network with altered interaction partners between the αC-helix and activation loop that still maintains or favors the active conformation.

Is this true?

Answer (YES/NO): NO